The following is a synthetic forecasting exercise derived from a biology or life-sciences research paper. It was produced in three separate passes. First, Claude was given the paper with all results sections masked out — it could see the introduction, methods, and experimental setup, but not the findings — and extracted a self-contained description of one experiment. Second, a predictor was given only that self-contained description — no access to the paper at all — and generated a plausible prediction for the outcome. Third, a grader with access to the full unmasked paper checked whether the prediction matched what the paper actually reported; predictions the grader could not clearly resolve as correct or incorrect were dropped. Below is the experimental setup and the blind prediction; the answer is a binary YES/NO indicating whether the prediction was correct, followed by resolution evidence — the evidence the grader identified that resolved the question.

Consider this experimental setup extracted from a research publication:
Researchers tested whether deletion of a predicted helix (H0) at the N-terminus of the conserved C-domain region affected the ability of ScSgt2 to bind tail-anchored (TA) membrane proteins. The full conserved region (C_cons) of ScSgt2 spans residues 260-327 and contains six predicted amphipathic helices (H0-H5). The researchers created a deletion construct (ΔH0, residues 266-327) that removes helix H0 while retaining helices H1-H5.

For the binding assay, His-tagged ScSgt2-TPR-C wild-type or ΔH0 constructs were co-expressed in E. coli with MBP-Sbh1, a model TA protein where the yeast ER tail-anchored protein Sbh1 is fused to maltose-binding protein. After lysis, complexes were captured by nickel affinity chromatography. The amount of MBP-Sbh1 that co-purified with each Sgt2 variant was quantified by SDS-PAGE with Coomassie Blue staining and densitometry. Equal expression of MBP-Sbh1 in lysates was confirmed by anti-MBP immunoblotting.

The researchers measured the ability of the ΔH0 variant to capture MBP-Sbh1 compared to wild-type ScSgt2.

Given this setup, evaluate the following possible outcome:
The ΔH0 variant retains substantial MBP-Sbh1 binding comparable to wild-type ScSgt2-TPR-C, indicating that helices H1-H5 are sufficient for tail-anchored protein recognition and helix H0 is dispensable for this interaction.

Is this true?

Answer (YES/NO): NO